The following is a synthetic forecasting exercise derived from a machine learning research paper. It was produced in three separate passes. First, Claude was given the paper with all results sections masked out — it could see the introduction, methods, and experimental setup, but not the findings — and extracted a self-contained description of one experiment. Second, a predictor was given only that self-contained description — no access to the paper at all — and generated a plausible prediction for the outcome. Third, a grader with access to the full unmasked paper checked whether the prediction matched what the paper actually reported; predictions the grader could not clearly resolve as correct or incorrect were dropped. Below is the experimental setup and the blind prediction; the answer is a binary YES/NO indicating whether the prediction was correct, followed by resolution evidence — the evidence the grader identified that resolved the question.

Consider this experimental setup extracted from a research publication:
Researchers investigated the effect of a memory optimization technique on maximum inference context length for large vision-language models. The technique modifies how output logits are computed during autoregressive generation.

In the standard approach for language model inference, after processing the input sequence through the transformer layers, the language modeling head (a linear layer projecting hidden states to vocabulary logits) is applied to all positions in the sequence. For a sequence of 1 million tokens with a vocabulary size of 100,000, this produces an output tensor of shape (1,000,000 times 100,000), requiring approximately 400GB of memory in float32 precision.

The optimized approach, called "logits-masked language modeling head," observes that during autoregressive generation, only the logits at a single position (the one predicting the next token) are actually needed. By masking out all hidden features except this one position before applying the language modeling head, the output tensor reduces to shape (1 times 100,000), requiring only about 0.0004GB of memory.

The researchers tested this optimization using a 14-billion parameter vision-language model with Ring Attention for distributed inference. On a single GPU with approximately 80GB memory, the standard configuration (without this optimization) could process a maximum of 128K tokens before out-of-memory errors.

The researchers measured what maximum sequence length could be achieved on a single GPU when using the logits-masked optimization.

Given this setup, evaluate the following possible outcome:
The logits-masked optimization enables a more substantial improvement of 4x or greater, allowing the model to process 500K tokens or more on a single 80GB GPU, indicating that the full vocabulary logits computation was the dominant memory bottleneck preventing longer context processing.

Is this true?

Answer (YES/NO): YES